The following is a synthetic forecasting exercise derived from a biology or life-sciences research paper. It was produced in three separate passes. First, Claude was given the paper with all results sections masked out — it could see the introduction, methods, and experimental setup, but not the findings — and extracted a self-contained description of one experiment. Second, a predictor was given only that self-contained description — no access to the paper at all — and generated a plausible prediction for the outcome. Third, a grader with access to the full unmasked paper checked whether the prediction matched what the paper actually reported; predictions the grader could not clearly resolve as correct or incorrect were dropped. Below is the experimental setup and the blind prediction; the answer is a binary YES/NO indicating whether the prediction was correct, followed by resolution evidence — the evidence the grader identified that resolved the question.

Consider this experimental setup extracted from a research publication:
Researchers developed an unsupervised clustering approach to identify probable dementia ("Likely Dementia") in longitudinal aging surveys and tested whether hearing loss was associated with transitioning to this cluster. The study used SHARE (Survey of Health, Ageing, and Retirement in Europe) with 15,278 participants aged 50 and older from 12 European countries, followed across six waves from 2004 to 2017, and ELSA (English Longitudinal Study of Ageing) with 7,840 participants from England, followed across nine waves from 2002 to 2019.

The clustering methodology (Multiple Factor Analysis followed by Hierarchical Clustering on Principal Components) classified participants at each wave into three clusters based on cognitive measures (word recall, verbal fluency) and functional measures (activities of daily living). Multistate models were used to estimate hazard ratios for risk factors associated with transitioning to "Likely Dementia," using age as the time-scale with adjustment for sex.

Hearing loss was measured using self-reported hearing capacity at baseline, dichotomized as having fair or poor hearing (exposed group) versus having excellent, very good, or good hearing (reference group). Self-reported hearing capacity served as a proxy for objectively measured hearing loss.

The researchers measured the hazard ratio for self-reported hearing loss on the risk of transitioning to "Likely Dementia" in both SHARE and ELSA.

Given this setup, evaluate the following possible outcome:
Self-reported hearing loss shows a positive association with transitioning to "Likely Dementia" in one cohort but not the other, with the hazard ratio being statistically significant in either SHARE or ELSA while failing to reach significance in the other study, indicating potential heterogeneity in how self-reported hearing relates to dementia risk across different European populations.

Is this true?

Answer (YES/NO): NO